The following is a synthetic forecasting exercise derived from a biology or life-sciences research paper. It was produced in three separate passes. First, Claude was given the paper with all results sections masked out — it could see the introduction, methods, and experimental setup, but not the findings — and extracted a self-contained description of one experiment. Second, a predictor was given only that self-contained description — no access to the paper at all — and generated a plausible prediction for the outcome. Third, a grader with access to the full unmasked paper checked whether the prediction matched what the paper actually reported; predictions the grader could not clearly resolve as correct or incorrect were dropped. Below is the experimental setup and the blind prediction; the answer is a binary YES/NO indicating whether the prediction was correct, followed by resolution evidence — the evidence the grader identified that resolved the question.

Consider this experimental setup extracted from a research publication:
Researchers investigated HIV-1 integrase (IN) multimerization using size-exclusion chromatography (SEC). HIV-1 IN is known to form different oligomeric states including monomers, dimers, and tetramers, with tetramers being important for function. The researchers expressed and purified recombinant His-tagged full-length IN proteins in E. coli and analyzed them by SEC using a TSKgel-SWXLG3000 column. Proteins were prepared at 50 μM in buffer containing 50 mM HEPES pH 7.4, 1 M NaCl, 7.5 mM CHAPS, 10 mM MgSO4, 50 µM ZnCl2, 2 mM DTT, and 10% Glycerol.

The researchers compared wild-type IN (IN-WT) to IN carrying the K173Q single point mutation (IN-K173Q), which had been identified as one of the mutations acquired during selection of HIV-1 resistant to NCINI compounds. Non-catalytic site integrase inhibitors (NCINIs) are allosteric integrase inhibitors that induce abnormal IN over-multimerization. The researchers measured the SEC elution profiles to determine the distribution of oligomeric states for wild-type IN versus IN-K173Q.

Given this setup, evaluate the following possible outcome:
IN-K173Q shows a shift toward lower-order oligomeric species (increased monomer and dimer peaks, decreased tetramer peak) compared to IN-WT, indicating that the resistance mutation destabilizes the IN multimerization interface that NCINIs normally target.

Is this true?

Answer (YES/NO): NO